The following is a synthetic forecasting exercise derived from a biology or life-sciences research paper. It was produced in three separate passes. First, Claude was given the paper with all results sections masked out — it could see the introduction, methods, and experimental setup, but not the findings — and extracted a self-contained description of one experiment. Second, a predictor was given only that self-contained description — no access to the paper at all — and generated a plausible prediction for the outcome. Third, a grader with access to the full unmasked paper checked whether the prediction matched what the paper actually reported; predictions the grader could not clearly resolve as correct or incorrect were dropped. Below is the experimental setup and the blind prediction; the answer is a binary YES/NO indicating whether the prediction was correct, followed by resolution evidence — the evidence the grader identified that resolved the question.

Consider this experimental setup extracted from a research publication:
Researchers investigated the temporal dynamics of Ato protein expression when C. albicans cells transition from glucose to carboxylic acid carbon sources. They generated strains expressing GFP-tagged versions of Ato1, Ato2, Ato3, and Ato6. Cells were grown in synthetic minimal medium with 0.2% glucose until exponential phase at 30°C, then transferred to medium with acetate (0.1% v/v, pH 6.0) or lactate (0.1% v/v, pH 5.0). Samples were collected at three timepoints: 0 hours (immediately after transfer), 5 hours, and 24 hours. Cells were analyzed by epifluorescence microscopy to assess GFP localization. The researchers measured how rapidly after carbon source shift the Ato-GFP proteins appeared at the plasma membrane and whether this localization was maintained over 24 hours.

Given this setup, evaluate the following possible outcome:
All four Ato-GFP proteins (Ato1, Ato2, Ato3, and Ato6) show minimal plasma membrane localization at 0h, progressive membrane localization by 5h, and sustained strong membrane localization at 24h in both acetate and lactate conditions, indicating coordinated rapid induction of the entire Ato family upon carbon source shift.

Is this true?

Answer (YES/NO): NO